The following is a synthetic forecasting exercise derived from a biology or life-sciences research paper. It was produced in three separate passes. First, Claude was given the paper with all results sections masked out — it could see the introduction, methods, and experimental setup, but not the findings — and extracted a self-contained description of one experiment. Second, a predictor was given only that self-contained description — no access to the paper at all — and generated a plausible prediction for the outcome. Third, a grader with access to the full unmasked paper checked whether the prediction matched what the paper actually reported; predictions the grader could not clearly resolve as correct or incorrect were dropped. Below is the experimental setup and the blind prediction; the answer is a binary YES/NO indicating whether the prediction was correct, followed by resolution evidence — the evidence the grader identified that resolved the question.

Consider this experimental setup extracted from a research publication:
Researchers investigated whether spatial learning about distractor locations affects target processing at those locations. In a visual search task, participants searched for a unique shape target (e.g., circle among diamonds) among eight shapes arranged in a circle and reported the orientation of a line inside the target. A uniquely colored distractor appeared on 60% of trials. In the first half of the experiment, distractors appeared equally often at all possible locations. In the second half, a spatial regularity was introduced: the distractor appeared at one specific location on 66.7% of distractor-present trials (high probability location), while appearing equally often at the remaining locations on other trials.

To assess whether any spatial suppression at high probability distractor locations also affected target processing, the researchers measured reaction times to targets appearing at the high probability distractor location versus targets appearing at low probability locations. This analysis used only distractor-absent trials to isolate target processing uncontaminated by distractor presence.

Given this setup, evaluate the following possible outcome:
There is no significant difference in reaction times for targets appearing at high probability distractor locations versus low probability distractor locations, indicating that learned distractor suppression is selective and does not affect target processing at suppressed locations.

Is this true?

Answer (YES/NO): YES